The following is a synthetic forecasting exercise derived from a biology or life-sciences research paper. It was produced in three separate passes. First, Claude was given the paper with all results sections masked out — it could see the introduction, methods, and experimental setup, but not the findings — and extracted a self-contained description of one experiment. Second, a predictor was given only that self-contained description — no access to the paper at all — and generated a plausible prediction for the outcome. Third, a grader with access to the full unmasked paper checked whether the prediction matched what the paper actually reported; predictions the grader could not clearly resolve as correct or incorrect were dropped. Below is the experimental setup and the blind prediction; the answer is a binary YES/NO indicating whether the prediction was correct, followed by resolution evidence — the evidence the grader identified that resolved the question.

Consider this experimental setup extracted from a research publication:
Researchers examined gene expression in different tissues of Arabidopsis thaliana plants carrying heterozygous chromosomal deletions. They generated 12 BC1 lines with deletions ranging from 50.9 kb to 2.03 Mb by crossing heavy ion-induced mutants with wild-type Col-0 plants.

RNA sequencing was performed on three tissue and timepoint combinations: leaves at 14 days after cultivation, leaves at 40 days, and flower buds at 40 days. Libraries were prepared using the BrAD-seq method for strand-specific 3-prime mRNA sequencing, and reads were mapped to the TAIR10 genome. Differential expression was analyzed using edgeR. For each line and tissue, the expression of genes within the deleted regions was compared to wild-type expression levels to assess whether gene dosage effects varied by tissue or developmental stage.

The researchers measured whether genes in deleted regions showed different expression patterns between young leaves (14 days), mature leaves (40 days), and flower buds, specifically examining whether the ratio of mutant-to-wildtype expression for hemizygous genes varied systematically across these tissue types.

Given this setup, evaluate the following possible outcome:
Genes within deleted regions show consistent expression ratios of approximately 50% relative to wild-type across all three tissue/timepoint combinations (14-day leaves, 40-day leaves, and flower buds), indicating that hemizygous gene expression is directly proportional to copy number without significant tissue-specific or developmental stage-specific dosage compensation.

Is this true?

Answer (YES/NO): YES